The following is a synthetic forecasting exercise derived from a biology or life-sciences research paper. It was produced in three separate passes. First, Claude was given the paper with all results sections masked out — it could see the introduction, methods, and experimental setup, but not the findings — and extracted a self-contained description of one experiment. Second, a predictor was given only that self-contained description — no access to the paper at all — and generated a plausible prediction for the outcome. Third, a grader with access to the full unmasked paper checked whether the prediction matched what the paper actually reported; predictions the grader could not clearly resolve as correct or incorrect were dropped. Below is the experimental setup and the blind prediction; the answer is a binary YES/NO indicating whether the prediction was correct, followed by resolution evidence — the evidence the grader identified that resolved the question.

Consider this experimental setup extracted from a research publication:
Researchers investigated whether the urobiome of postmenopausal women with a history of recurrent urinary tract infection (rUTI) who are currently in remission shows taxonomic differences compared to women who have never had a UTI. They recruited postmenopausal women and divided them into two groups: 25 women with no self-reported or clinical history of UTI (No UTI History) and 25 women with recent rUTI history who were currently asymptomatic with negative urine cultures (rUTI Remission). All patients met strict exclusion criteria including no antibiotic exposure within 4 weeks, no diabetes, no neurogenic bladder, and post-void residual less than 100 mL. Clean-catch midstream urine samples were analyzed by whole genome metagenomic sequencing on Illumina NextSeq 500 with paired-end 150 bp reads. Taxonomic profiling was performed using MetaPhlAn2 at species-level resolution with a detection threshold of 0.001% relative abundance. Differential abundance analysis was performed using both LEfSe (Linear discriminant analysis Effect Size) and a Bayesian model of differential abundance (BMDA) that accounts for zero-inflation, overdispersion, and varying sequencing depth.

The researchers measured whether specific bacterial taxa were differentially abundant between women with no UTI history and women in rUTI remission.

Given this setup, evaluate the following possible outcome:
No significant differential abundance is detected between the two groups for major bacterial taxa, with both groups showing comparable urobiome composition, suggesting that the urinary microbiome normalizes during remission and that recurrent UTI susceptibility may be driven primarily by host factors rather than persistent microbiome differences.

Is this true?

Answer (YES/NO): NO